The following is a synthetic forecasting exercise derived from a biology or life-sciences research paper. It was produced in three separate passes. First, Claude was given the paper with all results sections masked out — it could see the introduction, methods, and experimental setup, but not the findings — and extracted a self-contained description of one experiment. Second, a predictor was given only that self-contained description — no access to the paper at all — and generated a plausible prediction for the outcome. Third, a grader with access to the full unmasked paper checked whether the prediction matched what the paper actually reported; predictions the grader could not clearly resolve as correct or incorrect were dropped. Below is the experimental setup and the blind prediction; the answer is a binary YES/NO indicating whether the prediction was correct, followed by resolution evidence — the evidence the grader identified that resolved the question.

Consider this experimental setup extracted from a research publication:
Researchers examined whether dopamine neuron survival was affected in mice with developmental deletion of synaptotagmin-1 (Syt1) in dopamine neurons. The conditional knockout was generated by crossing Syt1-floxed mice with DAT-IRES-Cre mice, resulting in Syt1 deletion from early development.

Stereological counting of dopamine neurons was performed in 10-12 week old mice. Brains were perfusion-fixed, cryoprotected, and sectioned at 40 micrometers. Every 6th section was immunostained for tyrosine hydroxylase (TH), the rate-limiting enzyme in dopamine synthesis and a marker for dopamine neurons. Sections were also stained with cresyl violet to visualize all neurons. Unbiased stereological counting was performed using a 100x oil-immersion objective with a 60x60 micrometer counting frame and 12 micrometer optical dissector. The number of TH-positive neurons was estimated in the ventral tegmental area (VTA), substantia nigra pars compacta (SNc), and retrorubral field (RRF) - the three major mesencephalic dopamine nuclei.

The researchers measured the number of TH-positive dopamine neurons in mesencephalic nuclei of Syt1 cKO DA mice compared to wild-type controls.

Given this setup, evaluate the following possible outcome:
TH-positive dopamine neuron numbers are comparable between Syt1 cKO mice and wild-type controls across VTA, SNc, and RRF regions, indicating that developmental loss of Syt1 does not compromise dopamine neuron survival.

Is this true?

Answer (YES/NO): YES